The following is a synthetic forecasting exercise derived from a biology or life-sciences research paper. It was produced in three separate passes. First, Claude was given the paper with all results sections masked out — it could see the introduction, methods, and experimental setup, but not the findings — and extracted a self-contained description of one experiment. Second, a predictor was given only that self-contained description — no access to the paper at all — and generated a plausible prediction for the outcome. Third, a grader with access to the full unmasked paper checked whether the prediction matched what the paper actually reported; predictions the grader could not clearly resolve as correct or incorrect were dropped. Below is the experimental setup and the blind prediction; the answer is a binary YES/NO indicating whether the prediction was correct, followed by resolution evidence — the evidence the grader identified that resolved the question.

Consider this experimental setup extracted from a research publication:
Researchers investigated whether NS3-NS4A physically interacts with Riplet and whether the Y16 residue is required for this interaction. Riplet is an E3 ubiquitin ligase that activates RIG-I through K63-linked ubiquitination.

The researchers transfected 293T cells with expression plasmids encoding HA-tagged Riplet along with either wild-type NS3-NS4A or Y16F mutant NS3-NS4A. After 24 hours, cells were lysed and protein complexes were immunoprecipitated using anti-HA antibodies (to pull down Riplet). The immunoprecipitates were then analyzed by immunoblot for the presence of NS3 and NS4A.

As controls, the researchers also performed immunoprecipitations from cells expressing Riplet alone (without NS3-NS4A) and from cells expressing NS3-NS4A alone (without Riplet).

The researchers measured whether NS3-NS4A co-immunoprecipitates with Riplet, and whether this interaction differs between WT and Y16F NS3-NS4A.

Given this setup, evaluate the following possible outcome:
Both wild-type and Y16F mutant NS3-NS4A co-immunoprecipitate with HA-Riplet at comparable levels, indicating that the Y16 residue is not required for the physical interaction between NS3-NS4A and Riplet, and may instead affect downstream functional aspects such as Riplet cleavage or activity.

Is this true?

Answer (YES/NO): NO